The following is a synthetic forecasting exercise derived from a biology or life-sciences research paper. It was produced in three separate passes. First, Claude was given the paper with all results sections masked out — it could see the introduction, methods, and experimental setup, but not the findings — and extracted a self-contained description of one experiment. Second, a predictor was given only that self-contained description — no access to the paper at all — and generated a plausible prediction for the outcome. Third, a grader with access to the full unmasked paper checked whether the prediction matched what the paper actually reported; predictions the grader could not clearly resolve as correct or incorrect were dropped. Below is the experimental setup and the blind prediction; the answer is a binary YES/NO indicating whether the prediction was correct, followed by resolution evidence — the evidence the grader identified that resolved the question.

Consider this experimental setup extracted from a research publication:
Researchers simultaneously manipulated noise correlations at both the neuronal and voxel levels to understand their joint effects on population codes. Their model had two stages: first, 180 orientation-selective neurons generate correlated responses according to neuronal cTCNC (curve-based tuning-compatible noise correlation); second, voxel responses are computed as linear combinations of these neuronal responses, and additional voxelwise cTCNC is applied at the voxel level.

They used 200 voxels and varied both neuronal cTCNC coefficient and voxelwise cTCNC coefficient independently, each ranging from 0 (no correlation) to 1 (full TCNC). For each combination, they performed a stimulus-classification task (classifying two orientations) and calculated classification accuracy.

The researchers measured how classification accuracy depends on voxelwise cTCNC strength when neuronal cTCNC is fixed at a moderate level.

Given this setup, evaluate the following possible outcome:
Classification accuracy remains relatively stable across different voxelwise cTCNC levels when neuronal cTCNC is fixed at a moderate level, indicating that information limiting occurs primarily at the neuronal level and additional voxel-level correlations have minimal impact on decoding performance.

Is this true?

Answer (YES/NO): NO